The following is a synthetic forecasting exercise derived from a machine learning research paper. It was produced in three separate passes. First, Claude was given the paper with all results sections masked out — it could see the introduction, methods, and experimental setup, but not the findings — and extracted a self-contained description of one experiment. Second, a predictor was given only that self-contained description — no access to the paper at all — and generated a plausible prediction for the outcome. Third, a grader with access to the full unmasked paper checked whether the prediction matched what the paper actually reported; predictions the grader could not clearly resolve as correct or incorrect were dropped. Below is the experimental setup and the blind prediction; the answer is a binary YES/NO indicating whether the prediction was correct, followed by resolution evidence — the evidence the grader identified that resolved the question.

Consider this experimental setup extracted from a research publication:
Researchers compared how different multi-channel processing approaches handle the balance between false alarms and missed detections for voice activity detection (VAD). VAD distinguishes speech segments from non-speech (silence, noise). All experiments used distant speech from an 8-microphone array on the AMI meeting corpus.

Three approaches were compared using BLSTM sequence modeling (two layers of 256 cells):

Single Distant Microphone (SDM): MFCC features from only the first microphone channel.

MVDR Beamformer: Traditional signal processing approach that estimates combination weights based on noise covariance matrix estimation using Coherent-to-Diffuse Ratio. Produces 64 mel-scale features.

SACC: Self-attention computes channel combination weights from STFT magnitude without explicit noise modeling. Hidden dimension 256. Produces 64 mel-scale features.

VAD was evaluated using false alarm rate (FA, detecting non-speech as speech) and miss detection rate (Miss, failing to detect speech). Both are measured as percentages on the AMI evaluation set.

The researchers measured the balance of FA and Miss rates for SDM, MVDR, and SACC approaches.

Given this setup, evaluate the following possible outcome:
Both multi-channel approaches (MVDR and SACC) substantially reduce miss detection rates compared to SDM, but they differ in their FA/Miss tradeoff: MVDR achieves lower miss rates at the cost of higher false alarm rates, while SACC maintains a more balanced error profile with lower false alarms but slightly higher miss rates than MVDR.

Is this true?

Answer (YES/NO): NO